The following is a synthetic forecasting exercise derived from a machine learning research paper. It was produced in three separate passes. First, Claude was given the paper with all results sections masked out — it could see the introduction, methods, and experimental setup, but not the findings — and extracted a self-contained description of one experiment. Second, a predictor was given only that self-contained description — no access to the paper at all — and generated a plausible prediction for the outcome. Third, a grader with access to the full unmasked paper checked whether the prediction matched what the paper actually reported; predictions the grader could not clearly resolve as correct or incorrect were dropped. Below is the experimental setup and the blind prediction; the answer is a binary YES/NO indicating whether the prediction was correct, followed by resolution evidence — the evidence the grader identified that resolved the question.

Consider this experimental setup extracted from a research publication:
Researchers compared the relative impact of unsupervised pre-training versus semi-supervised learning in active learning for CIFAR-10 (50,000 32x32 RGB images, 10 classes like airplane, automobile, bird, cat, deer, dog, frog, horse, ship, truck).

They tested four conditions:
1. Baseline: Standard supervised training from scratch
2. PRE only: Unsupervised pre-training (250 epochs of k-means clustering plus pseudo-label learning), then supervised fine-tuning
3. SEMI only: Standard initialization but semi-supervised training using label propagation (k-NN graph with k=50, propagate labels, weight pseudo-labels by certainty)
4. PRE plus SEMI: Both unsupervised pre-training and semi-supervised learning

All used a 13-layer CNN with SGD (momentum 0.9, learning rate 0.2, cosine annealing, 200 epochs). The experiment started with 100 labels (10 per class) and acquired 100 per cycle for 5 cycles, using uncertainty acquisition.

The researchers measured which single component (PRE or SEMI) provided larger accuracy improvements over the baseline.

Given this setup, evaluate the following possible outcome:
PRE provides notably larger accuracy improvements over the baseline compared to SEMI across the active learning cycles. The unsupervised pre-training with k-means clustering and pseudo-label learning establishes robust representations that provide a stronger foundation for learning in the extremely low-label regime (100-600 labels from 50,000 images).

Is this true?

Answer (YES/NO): NO